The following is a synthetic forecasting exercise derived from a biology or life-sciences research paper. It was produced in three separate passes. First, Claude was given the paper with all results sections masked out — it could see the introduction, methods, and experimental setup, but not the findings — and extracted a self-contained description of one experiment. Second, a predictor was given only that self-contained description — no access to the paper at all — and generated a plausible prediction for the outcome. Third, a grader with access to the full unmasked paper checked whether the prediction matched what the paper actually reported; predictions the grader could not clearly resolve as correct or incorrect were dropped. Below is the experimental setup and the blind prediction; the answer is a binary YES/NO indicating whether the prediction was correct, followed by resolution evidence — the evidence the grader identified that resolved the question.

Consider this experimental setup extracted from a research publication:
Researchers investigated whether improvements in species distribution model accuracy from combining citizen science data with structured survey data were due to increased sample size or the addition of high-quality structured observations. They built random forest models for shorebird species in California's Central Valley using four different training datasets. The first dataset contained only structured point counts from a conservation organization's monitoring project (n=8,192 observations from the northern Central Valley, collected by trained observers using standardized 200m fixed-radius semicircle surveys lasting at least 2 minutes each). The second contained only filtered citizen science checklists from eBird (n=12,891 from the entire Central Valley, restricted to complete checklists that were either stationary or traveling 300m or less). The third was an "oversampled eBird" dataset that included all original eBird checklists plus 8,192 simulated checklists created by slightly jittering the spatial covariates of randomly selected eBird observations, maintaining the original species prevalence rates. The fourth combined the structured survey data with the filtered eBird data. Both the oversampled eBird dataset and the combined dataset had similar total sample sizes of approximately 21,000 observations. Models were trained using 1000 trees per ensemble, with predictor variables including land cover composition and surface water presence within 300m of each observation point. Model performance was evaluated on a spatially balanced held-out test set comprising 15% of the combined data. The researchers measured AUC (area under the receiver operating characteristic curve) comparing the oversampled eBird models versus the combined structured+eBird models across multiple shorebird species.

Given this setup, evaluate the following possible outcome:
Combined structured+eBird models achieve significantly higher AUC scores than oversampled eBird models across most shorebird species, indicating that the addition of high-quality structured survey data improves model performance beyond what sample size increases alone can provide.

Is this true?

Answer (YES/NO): NO